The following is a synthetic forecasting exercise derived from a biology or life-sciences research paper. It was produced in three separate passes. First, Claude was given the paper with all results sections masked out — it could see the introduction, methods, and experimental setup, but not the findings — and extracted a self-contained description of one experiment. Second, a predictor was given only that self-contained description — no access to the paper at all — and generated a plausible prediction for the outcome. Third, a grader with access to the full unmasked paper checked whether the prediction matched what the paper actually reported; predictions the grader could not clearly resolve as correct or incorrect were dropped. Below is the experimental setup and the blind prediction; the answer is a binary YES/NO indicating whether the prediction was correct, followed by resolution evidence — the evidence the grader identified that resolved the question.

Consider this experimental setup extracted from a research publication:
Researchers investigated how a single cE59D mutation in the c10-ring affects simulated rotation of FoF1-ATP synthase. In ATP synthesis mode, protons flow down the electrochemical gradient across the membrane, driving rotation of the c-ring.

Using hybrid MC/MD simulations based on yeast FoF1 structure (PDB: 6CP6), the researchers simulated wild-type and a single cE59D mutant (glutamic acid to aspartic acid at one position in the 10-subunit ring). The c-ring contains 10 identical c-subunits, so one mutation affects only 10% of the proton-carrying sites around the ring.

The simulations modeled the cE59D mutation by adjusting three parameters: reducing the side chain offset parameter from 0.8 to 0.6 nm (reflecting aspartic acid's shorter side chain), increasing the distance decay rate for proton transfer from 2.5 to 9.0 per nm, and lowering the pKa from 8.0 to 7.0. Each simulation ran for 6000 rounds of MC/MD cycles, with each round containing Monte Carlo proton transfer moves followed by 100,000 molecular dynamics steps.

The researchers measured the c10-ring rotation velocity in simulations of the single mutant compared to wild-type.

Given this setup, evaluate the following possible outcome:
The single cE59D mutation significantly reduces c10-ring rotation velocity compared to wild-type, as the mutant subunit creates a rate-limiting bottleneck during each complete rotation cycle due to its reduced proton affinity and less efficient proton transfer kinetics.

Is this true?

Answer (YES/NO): YES